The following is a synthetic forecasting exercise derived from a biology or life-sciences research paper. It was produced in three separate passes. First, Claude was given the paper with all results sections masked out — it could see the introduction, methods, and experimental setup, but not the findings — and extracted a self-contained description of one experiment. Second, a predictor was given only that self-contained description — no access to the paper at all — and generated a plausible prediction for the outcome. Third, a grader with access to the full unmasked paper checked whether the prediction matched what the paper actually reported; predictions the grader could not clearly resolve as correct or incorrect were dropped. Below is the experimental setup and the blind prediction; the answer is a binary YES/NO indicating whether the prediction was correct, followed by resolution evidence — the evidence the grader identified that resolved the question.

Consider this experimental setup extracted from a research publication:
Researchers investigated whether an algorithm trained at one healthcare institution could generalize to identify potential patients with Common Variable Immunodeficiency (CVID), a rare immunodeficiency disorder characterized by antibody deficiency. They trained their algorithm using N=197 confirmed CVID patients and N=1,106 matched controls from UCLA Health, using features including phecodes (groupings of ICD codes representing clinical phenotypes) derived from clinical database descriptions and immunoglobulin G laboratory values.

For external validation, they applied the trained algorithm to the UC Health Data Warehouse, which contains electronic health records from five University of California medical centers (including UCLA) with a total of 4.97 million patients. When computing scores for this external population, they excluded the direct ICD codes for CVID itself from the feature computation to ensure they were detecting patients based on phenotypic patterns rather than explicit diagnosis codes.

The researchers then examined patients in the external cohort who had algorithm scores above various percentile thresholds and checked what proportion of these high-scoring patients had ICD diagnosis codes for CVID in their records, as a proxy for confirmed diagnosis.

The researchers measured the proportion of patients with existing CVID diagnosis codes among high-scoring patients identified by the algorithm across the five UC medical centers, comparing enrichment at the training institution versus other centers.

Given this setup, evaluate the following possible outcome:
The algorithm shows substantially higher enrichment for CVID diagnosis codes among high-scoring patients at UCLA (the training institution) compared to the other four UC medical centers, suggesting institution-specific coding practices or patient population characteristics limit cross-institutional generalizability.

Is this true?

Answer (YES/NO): NO